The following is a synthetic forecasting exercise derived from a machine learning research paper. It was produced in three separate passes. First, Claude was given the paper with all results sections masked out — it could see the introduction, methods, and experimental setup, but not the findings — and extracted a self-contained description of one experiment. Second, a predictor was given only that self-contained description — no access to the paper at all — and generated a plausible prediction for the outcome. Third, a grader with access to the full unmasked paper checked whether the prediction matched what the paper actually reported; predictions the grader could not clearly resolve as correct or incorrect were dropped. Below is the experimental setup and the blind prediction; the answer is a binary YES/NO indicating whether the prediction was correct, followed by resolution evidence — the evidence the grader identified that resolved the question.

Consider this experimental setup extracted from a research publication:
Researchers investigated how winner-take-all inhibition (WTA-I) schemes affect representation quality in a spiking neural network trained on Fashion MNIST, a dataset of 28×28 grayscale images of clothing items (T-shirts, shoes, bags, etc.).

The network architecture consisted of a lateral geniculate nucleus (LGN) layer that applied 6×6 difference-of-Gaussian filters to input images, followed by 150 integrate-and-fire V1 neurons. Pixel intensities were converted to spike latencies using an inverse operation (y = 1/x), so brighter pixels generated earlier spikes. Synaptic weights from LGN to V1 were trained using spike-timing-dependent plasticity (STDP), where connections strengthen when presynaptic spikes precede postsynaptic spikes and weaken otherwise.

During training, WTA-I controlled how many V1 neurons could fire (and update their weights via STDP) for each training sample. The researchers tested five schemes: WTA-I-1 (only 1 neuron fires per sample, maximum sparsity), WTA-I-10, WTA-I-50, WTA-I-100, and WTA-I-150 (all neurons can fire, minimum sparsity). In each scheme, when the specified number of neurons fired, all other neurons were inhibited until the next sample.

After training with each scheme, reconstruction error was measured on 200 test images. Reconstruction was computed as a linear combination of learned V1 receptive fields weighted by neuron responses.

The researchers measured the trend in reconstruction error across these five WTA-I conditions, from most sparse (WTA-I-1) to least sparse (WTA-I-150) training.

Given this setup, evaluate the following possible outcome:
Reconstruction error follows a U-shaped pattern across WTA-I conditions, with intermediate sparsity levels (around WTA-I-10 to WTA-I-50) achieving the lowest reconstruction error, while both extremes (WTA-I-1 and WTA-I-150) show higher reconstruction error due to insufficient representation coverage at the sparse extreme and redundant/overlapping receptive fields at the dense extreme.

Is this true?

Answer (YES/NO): NO